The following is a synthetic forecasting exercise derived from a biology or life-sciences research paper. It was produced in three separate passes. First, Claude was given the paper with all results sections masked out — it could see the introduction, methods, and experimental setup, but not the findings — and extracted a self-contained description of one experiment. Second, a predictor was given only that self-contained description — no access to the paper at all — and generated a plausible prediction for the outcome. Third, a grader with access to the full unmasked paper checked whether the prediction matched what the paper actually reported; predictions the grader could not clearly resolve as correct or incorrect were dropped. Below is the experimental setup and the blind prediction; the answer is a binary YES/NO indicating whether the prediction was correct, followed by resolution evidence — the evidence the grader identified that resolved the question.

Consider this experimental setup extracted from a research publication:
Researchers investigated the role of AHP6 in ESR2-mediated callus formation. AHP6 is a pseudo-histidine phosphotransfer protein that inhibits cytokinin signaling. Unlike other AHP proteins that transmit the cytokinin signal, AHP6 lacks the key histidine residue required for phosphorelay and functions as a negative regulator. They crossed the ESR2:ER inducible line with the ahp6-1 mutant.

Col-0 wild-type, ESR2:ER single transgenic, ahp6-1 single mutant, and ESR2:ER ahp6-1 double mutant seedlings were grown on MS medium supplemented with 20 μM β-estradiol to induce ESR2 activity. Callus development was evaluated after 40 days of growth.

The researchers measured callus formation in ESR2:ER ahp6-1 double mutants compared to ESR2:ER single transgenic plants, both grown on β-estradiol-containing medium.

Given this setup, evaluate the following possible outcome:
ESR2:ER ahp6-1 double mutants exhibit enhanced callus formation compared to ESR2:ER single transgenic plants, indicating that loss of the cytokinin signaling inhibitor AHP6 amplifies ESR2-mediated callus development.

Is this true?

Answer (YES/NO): NO